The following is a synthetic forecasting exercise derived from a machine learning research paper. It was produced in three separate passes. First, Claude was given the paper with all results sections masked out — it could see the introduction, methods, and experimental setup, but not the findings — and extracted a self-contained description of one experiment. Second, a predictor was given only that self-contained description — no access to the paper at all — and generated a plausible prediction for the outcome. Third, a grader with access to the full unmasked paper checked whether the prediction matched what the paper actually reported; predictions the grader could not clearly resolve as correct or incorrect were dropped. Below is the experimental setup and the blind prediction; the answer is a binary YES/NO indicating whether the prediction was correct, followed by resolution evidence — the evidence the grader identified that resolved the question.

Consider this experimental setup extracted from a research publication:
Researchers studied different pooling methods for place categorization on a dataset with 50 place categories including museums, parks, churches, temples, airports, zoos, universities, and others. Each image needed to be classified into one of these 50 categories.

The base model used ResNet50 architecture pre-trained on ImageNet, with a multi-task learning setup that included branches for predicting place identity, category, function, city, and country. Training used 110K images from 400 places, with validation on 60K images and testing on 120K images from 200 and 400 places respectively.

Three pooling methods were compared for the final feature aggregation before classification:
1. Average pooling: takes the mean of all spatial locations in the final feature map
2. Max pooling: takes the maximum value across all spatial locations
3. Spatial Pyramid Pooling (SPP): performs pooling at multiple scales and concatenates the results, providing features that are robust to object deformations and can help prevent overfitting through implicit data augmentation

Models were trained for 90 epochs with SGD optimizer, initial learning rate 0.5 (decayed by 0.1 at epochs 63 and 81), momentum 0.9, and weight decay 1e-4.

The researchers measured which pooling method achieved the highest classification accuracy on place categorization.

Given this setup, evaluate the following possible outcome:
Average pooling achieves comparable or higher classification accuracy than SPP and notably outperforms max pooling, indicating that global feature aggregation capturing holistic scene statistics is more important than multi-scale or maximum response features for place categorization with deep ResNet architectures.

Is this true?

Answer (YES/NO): NO